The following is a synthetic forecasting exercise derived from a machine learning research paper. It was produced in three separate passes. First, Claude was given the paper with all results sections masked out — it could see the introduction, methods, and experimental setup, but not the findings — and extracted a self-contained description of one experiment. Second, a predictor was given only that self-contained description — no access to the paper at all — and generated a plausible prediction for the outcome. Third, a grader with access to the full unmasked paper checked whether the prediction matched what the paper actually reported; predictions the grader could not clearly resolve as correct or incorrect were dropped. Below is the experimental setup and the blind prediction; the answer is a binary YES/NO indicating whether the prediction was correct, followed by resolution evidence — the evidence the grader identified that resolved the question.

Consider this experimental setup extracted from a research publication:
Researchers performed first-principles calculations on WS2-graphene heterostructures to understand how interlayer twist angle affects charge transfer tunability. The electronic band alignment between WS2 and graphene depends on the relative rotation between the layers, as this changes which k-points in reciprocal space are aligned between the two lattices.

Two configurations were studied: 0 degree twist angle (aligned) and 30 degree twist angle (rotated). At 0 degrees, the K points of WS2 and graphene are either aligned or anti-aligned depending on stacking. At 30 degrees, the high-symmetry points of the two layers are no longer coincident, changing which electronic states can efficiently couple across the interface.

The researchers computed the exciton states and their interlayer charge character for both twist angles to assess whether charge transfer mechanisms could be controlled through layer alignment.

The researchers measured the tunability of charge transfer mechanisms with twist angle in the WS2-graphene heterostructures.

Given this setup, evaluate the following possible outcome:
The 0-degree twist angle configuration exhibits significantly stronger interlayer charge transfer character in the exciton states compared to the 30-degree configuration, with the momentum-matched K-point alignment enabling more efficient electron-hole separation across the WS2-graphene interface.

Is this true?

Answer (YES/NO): NO